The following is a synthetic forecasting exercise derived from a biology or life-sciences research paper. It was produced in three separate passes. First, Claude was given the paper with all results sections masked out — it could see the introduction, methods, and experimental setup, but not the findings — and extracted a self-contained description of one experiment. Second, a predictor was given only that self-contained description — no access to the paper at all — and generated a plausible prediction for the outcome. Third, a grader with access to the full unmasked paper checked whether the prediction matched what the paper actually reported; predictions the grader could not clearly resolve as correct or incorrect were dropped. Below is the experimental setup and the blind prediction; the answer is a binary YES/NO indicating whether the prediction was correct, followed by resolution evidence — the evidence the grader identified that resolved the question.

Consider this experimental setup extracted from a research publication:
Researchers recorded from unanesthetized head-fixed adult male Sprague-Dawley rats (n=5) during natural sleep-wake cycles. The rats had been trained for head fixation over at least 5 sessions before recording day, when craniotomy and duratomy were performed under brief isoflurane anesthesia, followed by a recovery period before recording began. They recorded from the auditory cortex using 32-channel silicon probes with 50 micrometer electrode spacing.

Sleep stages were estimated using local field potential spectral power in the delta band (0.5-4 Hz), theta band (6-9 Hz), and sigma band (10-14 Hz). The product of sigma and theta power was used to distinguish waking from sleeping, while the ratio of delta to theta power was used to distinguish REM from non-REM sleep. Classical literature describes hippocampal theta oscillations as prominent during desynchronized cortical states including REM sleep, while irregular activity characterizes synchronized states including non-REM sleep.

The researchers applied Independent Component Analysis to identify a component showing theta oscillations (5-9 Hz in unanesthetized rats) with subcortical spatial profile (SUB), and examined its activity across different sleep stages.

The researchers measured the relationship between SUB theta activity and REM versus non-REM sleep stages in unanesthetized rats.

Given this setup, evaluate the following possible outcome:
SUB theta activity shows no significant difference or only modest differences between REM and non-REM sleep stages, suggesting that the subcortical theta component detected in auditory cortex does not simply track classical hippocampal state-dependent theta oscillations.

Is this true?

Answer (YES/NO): YES